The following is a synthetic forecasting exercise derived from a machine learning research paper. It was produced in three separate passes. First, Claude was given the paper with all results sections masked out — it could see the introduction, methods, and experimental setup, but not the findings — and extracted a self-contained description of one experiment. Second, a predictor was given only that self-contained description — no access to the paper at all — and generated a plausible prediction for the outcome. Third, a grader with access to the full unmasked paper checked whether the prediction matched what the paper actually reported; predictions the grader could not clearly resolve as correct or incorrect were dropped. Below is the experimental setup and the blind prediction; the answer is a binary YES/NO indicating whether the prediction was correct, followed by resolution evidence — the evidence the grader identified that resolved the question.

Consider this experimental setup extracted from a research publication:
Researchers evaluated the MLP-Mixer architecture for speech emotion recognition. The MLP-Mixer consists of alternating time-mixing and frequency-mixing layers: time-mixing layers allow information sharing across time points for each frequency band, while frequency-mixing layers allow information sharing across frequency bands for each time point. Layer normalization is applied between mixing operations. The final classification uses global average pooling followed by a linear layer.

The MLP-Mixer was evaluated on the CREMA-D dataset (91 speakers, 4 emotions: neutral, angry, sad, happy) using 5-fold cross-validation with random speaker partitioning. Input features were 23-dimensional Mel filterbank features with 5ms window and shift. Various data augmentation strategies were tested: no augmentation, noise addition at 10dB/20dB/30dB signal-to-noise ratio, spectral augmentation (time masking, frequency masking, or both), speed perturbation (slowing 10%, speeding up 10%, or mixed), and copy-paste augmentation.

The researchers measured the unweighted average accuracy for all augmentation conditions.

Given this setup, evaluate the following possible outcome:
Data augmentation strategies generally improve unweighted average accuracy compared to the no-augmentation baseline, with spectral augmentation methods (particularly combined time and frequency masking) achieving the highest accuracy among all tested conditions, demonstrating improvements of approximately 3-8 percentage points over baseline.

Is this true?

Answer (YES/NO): NO